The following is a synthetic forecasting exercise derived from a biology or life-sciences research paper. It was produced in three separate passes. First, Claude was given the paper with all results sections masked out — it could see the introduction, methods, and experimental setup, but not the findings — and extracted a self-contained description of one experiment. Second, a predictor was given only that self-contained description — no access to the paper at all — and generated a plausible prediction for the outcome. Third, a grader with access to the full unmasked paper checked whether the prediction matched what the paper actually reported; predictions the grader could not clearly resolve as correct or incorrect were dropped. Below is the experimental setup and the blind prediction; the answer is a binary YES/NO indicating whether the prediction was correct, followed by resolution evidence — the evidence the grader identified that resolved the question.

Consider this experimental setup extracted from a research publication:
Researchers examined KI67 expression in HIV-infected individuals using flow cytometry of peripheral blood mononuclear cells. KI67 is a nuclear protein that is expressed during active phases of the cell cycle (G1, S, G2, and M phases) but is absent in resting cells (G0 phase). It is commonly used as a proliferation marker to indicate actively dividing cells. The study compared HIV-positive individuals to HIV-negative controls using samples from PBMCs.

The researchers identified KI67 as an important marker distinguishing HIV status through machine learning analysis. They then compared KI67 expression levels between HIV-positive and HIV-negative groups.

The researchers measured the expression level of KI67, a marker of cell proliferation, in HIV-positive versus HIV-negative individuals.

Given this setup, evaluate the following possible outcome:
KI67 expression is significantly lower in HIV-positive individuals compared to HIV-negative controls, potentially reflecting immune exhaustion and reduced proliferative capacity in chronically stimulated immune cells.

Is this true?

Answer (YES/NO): NO